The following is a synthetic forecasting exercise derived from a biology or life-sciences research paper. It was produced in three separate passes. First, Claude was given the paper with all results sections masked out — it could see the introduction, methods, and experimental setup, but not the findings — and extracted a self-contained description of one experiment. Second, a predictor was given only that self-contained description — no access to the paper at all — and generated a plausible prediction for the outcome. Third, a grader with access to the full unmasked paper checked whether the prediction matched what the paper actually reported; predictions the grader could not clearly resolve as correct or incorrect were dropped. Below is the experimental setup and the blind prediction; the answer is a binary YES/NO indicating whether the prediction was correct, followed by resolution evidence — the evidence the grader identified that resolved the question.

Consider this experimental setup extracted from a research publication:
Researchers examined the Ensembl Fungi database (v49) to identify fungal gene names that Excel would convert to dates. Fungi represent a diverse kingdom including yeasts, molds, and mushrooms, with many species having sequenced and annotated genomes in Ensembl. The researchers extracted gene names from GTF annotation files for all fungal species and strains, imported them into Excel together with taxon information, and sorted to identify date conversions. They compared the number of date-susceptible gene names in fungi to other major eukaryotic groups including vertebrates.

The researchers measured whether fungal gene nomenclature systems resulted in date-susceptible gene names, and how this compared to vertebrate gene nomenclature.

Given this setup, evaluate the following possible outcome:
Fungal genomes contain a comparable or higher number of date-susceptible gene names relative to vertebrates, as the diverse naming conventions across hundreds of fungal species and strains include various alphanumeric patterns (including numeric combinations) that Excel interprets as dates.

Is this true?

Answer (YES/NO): NO